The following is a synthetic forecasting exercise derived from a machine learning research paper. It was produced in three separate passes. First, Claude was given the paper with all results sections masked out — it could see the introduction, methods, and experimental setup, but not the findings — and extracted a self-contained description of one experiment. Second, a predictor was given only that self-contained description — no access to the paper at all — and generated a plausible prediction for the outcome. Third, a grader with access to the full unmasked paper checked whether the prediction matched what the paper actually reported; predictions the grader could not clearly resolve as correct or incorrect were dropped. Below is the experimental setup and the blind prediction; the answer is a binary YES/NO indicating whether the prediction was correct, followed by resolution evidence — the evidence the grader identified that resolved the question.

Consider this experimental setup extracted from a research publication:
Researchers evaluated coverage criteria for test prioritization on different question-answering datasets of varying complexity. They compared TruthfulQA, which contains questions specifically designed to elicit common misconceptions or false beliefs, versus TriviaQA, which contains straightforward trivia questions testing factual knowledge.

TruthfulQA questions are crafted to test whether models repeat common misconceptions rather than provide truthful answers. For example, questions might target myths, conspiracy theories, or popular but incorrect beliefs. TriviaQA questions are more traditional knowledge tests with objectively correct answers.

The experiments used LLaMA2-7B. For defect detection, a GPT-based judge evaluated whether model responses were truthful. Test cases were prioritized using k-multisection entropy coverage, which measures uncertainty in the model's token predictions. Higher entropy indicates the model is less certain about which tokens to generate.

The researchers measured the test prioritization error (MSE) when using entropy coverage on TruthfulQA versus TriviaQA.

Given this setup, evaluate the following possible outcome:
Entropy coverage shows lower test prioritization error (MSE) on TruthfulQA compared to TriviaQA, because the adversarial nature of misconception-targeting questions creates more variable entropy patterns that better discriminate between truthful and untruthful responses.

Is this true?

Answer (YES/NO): YES